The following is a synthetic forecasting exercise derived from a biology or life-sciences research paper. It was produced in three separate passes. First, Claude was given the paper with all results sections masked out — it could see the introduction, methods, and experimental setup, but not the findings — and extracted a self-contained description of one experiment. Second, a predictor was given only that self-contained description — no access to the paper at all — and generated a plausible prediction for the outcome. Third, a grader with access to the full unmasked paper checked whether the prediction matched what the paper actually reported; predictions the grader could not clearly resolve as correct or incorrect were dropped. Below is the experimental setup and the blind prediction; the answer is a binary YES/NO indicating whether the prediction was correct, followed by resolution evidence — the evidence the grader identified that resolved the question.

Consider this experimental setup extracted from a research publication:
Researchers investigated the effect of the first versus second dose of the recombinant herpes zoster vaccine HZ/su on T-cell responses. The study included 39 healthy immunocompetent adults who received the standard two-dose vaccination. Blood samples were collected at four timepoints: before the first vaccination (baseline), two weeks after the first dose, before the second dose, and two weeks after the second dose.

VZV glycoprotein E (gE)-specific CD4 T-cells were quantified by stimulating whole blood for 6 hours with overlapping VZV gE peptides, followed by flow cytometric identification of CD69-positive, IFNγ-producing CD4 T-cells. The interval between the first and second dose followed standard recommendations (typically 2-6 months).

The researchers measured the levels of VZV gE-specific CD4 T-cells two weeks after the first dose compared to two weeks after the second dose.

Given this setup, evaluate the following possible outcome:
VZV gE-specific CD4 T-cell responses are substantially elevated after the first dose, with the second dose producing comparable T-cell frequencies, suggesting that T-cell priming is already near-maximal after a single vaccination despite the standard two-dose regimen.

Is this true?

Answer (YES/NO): NO